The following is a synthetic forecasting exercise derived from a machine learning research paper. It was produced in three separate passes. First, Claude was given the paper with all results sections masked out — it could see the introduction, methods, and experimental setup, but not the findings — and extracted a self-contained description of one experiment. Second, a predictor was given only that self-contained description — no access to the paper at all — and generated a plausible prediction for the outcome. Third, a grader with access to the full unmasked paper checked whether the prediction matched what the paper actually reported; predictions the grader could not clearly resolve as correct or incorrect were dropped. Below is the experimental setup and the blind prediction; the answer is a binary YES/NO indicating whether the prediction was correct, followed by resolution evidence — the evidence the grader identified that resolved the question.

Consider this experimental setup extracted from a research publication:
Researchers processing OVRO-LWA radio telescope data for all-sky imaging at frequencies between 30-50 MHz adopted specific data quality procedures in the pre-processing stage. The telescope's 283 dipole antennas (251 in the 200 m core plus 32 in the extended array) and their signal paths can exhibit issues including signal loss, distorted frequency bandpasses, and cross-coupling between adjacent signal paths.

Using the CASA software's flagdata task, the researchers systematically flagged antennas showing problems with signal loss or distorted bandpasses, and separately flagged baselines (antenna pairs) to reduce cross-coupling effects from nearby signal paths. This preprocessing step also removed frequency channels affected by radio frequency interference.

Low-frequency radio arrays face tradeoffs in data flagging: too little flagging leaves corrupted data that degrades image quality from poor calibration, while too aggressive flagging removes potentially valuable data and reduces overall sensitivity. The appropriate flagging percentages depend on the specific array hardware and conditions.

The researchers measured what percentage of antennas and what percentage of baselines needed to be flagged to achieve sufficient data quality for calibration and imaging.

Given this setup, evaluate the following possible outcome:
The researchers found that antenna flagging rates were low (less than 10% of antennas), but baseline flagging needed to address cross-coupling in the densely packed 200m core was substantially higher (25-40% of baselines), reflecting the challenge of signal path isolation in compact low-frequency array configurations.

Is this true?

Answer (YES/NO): NO